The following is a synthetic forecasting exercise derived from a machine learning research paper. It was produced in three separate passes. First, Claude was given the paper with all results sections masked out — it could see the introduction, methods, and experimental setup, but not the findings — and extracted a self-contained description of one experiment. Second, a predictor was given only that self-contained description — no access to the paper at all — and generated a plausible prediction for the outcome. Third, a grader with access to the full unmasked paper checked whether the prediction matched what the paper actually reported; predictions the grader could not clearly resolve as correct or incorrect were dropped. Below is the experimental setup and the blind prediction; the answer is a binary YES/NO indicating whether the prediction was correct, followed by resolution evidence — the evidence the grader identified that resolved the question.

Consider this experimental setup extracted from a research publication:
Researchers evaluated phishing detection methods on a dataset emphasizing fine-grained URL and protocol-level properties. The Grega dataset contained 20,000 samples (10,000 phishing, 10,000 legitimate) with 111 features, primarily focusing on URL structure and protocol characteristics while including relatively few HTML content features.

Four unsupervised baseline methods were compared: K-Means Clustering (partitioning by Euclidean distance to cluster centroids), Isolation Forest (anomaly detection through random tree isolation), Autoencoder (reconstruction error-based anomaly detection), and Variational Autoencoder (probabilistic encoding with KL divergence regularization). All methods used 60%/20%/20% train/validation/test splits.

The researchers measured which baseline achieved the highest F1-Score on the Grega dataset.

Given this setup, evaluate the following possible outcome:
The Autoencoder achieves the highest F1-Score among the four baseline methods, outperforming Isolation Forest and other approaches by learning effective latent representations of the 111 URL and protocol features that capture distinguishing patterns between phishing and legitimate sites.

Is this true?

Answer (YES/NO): NO